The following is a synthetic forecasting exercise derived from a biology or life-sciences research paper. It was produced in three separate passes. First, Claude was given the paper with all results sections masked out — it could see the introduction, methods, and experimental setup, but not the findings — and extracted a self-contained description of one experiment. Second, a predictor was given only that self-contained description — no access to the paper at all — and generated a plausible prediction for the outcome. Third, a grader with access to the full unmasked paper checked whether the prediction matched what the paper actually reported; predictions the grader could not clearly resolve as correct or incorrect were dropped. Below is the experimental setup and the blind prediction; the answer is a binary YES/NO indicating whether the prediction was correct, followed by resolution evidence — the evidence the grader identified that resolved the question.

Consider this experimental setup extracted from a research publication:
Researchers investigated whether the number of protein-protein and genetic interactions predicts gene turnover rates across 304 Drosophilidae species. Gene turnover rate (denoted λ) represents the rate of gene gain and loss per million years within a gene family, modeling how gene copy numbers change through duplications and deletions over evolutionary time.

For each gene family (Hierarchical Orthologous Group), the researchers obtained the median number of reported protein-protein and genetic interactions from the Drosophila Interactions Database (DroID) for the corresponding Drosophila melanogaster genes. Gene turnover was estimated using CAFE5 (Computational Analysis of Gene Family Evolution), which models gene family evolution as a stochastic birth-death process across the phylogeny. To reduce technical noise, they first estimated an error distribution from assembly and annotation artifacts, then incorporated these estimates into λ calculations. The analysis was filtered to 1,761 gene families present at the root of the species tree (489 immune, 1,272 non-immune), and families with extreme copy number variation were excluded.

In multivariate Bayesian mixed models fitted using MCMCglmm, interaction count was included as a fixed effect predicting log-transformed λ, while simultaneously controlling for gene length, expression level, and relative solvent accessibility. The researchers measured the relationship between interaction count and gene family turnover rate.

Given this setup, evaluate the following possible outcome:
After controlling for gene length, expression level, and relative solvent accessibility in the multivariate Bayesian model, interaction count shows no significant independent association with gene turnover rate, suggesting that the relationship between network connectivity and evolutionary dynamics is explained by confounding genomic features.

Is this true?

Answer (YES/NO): NO